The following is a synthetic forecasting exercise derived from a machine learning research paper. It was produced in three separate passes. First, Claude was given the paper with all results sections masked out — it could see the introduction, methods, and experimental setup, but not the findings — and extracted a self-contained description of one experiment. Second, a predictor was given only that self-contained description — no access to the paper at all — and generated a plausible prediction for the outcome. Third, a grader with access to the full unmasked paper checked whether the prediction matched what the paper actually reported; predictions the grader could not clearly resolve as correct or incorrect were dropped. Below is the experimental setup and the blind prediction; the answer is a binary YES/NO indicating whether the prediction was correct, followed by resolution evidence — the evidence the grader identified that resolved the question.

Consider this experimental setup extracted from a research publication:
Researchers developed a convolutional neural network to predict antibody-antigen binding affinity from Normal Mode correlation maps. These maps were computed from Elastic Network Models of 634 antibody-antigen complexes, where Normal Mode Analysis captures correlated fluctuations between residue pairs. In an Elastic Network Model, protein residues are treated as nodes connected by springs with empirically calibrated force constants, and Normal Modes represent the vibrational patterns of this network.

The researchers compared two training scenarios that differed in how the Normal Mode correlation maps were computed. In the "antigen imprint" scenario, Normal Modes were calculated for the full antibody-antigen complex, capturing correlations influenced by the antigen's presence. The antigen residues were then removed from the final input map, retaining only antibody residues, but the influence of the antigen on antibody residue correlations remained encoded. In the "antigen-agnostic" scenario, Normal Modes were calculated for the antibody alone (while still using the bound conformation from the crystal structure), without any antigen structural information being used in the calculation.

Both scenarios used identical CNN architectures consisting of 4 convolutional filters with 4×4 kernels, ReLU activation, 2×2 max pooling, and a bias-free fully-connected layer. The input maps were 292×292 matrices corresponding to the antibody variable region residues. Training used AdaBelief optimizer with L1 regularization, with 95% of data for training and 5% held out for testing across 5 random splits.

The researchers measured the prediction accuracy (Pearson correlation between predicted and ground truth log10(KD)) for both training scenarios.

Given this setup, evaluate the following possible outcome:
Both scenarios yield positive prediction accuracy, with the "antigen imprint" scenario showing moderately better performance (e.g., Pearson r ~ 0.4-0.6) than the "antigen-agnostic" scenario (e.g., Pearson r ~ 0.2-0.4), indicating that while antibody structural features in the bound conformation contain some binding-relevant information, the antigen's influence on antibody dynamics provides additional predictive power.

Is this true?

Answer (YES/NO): NO